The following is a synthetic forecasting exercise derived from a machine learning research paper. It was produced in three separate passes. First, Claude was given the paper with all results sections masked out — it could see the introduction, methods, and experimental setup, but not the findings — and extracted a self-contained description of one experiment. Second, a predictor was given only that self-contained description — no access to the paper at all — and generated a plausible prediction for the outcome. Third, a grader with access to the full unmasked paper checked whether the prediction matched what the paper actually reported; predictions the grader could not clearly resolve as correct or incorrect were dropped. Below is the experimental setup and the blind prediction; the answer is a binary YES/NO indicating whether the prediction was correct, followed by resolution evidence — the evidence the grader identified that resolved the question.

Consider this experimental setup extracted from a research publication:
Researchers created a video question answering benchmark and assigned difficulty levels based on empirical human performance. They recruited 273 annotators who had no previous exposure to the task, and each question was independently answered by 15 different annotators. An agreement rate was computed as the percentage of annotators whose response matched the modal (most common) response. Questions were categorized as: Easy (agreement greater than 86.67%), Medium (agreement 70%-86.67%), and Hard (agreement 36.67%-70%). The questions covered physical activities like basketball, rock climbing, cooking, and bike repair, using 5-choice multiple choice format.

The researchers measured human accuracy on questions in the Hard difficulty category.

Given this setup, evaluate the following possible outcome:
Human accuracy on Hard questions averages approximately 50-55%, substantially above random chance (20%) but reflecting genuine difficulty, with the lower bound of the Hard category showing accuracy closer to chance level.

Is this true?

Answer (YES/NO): NO